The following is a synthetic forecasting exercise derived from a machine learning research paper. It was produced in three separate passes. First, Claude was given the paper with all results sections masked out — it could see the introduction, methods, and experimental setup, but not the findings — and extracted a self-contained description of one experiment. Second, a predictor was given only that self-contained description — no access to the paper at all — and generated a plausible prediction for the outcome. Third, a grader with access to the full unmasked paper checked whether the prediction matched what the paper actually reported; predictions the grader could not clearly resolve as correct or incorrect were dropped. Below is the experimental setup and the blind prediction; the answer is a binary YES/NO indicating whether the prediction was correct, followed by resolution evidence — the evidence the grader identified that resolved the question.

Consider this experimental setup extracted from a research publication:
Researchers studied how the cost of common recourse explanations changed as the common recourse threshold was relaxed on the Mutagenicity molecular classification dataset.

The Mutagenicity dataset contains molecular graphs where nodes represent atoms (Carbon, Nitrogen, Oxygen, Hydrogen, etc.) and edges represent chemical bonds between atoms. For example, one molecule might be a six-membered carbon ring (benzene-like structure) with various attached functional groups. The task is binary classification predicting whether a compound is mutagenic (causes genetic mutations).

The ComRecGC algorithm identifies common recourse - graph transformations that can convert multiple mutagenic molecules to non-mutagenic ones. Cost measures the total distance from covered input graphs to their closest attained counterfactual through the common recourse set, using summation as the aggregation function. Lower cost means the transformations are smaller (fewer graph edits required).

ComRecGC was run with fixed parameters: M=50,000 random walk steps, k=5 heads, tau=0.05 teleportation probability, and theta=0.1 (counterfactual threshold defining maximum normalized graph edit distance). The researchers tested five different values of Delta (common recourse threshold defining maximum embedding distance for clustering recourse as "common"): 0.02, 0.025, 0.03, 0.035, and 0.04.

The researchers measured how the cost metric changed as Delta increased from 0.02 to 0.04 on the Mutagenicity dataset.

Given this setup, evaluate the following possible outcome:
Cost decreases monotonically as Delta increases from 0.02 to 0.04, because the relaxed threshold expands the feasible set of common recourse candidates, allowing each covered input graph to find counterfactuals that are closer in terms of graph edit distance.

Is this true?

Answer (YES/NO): NO